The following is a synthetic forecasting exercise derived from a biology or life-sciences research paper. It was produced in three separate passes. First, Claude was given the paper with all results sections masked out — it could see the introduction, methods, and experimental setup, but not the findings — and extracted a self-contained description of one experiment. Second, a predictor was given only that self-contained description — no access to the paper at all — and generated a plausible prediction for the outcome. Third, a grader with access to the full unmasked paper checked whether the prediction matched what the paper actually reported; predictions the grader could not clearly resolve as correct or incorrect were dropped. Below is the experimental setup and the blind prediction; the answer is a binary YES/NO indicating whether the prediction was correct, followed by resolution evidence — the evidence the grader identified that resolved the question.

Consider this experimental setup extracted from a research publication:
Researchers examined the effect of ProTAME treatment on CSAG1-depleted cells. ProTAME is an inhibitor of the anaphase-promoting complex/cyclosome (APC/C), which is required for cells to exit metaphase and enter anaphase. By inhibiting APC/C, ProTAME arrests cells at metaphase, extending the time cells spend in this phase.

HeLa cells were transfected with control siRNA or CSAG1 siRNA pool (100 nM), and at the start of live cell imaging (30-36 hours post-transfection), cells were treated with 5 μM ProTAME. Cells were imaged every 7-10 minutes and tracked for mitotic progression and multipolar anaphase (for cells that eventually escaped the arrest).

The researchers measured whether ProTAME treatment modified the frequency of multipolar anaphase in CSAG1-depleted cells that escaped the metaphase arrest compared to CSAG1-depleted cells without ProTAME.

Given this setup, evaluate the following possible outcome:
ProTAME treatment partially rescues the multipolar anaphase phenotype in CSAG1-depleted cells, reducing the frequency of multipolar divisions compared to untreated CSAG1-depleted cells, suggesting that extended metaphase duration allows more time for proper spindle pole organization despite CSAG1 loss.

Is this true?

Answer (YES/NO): NO